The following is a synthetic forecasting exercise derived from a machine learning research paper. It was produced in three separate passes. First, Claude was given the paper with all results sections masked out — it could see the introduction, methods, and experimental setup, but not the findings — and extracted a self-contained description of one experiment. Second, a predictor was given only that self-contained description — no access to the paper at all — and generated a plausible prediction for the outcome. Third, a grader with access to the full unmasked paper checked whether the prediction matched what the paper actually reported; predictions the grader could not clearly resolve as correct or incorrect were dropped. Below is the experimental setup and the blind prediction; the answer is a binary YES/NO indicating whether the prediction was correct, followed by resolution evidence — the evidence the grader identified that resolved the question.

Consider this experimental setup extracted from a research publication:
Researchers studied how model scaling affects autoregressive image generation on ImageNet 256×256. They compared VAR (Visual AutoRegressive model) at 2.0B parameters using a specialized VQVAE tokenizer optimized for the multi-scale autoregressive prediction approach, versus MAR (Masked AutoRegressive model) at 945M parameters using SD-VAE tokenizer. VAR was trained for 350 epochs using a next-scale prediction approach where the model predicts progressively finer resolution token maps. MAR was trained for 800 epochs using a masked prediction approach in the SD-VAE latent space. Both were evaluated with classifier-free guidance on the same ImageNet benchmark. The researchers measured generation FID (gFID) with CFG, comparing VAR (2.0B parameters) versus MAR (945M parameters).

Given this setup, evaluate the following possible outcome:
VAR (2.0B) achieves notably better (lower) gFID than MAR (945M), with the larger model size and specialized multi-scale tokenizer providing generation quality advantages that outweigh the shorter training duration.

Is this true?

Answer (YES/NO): NO